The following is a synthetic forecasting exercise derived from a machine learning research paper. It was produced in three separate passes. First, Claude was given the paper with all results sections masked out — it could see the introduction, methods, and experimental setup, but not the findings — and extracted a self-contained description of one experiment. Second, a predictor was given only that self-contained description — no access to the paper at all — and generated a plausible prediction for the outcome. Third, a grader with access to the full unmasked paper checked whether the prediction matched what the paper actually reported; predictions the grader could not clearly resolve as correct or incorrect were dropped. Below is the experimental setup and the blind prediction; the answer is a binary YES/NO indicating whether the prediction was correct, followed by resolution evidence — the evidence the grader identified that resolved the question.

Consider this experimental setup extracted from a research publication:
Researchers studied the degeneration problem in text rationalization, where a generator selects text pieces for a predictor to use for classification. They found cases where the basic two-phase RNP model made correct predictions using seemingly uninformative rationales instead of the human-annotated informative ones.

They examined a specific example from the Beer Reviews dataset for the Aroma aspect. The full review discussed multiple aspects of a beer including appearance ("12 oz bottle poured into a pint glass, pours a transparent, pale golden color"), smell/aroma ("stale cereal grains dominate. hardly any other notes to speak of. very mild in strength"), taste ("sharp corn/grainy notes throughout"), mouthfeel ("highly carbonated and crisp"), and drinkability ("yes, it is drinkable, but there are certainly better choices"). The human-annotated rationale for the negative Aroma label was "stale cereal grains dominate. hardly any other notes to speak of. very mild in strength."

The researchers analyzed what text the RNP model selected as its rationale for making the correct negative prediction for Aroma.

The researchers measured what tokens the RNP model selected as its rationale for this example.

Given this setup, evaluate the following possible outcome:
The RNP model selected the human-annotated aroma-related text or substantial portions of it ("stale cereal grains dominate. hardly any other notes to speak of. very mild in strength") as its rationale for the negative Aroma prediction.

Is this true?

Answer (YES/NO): NO